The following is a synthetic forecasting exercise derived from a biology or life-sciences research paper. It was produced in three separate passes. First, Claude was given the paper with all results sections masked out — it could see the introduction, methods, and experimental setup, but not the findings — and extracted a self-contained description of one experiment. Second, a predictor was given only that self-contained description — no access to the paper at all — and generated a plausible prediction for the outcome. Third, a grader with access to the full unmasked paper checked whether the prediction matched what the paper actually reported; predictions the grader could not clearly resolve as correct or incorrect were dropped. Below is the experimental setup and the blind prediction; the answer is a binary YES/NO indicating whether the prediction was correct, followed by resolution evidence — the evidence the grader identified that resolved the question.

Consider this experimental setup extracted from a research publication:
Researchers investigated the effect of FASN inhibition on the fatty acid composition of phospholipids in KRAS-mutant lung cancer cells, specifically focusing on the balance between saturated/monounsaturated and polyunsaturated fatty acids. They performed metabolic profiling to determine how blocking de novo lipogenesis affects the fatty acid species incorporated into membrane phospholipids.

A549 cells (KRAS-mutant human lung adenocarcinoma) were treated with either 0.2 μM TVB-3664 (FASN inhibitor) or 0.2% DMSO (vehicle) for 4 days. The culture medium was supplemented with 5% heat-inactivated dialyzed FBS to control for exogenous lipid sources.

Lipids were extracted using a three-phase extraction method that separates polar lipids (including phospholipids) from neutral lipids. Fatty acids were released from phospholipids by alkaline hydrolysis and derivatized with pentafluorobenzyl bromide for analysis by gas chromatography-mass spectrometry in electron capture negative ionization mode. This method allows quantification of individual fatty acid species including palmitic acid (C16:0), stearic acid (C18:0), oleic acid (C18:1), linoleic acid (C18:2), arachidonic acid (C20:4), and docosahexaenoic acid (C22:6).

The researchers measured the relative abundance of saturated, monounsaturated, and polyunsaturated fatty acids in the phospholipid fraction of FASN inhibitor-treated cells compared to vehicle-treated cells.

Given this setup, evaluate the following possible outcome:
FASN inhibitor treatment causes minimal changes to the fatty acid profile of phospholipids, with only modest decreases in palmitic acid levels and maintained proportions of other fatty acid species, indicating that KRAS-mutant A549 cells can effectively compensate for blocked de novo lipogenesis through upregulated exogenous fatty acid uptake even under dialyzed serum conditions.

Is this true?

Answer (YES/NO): NO